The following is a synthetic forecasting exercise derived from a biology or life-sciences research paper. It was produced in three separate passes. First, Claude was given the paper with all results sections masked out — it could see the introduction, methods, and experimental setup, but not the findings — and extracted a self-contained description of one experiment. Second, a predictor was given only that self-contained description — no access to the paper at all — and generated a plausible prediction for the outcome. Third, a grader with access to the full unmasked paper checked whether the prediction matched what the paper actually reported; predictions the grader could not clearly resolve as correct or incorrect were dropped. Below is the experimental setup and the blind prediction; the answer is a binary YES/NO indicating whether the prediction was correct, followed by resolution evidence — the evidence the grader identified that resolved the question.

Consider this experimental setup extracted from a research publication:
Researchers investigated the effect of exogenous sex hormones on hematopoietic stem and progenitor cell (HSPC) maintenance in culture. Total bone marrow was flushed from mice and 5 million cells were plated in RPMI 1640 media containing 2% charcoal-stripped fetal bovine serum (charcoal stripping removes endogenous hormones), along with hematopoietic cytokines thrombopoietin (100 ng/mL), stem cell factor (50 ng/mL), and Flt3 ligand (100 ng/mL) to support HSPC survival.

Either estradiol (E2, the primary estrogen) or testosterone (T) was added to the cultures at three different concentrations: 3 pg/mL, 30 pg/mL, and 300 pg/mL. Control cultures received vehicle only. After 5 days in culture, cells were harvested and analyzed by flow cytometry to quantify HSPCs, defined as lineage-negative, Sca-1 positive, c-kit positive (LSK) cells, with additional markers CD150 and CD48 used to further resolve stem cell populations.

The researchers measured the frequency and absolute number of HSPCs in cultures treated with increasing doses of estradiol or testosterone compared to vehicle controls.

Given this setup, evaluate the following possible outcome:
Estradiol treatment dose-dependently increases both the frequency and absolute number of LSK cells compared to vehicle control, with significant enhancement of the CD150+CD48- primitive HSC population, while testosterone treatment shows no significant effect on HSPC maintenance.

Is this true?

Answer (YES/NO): NO